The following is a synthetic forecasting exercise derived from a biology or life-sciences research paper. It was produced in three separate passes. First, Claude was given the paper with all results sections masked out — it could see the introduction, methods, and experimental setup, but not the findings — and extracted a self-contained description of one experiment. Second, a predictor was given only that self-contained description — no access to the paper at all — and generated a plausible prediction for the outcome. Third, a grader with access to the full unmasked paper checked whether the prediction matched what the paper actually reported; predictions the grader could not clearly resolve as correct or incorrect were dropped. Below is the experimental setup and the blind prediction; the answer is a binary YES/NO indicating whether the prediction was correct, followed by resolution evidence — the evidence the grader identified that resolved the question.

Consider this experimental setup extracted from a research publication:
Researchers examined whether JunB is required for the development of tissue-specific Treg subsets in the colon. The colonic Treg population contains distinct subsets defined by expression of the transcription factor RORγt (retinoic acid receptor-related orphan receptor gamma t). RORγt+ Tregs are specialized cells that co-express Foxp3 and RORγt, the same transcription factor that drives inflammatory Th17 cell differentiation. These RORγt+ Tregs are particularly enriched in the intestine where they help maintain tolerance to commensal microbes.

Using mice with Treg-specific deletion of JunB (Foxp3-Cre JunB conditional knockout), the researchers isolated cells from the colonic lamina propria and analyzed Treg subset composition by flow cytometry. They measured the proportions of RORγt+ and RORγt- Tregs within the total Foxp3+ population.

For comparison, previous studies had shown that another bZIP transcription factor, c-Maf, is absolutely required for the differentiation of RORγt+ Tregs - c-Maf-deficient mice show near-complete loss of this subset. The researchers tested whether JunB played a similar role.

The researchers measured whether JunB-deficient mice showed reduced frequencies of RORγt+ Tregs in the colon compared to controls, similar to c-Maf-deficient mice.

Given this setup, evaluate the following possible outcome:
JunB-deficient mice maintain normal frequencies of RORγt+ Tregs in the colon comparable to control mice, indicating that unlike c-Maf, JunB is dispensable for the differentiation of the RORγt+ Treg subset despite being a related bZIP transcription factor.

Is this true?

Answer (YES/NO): NO